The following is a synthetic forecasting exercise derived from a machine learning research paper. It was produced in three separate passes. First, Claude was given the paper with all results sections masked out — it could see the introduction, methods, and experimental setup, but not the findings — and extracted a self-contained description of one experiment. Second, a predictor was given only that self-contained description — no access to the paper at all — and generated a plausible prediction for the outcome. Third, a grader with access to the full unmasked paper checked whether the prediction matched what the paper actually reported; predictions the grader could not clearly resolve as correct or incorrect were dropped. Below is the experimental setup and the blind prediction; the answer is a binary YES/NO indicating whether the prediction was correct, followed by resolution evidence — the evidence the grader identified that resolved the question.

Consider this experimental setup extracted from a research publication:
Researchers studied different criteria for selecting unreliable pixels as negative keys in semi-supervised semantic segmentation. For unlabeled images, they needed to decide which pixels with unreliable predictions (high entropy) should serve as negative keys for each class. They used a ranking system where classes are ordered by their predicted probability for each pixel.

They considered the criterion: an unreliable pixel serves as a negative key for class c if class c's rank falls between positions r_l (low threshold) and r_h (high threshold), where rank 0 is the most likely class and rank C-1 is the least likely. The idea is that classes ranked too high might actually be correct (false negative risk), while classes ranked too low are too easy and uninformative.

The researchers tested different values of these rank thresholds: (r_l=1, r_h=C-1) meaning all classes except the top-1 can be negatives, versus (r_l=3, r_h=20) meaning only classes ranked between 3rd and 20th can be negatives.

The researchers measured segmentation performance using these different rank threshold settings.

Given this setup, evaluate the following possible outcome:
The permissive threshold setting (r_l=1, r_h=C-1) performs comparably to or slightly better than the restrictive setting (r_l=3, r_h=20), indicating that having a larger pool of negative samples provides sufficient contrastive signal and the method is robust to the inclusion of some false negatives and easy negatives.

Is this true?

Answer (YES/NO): NO